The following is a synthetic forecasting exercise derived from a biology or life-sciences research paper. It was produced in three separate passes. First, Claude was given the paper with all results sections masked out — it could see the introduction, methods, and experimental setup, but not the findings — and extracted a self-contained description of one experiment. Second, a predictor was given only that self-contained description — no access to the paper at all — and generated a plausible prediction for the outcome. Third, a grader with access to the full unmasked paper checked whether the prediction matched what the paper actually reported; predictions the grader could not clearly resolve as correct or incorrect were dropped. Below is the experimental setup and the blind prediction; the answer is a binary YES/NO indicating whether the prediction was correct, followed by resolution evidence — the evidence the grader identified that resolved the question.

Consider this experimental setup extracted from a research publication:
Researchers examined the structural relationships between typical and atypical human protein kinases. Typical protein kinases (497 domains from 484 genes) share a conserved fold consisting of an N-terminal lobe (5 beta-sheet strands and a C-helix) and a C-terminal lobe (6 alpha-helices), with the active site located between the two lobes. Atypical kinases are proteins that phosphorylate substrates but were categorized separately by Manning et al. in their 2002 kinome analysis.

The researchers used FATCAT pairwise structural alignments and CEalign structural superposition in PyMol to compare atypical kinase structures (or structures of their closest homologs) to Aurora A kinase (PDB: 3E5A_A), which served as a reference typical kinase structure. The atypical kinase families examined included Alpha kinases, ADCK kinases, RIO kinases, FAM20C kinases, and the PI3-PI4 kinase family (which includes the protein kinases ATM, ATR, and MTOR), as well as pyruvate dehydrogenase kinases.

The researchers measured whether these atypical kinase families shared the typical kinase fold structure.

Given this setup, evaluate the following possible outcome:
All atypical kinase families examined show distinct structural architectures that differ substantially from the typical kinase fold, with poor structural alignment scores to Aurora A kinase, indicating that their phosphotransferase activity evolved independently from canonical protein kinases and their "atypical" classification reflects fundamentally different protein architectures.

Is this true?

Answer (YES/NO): NO